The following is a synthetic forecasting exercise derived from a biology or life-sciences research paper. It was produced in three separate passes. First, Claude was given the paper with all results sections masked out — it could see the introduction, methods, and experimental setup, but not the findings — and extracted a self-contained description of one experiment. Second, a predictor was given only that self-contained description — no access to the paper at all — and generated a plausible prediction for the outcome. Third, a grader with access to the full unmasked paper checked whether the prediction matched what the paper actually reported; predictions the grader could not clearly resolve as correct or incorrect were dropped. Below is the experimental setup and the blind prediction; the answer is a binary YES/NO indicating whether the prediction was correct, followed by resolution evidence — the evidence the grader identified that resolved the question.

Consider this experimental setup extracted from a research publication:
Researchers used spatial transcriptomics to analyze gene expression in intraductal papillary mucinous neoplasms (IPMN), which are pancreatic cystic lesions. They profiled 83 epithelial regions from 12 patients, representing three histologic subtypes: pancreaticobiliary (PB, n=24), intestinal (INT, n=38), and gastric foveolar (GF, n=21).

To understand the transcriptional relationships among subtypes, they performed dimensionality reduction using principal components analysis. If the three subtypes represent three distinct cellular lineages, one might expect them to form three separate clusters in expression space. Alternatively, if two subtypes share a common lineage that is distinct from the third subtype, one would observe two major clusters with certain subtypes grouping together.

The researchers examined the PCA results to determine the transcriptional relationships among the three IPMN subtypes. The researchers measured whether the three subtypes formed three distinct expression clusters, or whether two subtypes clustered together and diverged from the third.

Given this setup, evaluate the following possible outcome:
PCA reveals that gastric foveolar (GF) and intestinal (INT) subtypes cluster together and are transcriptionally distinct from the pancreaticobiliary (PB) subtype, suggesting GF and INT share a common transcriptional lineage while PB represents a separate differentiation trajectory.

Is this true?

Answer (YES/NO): NO